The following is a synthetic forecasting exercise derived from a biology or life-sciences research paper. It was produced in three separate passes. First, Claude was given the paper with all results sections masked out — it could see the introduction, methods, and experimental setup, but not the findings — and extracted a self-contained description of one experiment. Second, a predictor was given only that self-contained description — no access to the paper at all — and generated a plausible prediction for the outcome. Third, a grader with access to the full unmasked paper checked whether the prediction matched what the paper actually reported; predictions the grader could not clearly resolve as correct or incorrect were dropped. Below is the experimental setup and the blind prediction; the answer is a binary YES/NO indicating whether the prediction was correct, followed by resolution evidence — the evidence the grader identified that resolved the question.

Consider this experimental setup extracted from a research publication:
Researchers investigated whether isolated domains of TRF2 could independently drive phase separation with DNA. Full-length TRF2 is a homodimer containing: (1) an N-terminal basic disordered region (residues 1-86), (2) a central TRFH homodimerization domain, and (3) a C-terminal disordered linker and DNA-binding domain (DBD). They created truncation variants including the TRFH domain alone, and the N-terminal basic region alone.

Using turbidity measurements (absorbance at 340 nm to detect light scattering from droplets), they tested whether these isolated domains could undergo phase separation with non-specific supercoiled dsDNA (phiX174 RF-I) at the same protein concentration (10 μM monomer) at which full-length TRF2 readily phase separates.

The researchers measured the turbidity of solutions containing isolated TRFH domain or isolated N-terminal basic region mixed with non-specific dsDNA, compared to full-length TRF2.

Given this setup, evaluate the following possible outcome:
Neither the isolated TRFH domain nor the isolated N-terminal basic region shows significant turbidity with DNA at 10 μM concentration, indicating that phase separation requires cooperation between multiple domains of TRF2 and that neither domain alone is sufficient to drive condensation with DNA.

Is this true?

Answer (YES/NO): YES